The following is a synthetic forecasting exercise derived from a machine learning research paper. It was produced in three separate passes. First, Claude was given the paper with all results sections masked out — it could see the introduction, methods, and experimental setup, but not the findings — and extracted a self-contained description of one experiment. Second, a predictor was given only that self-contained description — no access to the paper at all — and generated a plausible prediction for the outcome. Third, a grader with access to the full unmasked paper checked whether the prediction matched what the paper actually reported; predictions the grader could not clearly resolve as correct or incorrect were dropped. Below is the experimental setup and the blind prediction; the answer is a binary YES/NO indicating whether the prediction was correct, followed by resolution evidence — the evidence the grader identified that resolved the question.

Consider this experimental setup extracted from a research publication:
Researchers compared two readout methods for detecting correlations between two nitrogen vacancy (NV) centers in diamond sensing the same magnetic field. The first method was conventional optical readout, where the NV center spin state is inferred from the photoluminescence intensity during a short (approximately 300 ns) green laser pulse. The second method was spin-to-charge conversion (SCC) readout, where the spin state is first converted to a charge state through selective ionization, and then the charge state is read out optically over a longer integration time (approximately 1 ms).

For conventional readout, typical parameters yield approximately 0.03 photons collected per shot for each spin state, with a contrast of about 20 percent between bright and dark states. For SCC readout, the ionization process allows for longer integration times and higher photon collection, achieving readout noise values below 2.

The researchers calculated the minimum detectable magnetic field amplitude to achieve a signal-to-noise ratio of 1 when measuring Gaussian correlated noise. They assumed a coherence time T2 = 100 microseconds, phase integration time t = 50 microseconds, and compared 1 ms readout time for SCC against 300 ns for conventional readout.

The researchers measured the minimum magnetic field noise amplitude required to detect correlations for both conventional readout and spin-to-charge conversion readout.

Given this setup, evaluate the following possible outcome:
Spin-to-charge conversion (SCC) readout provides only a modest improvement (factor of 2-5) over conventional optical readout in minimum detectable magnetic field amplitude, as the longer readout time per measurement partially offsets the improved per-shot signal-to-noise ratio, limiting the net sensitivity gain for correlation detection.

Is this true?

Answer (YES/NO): NO